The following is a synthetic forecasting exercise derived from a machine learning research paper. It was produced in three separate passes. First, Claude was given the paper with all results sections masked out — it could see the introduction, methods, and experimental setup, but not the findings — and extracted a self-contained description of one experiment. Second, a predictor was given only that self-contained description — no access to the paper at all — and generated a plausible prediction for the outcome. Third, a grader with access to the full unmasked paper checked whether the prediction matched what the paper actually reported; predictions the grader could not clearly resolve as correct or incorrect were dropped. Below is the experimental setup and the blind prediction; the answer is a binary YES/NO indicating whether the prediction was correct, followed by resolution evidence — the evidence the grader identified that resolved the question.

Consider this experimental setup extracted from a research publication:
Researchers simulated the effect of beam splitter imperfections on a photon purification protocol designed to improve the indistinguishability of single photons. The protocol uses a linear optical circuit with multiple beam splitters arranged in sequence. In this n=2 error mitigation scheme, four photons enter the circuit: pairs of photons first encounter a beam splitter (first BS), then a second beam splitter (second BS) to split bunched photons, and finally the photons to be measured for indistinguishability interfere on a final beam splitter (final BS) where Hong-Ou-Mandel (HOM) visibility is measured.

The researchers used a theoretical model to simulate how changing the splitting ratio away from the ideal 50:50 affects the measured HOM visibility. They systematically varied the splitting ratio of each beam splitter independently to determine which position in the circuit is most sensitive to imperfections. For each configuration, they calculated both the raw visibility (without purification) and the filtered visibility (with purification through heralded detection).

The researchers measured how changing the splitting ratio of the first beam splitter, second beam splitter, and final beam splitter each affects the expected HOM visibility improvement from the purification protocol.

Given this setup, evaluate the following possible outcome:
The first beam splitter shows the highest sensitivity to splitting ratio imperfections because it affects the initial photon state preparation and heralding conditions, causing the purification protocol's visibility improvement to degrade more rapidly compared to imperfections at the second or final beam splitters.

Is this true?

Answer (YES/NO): NO